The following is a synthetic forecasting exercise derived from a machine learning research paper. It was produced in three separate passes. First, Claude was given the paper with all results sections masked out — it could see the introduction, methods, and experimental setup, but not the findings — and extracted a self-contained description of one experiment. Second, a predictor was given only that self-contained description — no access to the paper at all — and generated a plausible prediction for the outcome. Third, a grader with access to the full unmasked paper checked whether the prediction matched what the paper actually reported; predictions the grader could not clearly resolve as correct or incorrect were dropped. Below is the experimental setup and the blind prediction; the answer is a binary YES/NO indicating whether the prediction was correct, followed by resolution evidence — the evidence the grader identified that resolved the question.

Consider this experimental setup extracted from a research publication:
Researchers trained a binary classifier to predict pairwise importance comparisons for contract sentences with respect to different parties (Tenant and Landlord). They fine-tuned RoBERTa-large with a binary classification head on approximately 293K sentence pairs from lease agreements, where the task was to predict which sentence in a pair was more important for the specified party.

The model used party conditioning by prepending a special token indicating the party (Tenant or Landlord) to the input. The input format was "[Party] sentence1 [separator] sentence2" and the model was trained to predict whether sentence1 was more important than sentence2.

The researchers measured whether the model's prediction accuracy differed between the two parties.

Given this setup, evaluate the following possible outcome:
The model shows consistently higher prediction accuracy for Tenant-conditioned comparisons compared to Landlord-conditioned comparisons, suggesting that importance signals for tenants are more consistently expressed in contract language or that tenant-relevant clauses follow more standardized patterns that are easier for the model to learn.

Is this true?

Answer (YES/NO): YES